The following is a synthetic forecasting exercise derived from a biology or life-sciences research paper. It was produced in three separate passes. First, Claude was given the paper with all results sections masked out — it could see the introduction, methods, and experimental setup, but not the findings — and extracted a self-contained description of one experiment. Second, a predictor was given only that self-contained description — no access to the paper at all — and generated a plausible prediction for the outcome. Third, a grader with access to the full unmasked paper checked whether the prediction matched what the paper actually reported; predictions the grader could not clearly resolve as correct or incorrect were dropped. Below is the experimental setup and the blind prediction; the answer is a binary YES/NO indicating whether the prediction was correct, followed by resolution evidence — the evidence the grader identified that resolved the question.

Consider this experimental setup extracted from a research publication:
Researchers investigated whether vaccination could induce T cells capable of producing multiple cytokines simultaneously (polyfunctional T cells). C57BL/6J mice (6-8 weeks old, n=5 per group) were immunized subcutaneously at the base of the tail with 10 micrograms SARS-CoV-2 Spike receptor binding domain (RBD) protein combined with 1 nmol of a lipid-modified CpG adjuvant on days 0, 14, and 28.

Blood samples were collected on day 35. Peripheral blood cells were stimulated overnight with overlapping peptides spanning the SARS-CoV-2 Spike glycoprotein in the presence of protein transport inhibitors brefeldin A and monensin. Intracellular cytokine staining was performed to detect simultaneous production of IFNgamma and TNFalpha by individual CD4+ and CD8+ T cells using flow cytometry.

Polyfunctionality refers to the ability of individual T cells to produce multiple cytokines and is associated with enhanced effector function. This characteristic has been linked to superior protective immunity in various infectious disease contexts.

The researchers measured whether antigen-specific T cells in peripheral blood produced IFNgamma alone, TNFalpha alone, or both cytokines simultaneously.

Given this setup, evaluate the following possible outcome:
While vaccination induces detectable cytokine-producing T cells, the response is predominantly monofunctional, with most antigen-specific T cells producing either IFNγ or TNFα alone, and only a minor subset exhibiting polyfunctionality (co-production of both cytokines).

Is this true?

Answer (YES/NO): NO